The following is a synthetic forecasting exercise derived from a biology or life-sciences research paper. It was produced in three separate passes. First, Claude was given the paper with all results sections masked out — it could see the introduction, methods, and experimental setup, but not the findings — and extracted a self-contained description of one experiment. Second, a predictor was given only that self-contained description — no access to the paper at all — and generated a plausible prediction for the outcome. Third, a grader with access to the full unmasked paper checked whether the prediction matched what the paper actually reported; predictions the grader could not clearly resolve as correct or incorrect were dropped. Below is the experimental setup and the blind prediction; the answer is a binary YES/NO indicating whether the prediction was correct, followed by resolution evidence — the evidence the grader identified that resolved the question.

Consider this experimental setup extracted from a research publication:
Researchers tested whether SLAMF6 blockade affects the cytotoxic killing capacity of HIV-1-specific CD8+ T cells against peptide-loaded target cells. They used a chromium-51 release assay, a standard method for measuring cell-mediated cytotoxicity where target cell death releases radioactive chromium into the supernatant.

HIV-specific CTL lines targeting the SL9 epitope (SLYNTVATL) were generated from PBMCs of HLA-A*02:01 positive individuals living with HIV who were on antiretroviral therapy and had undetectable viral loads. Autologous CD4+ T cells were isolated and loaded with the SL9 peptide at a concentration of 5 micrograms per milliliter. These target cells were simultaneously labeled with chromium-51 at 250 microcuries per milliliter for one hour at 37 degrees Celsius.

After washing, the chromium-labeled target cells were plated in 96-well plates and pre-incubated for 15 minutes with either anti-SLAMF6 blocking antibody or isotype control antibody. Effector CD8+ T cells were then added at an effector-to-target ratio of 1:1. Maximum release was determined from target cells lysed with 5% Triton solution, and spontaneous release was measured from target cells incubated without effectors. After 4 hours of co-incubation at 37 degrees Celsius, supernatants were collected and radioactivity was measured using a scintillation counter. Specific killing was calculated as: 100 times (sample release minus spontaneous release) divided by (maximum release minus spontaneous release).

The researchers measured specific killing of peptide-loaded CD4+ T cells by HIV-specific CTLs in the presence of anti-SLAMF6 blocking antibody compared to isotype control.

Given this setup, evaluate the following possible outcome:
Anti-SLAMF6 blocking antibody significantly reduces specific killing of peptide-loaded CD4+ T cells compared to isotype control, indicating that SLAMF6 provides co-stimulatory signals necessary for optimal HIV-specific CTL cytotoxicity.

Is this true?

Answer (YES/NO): YES